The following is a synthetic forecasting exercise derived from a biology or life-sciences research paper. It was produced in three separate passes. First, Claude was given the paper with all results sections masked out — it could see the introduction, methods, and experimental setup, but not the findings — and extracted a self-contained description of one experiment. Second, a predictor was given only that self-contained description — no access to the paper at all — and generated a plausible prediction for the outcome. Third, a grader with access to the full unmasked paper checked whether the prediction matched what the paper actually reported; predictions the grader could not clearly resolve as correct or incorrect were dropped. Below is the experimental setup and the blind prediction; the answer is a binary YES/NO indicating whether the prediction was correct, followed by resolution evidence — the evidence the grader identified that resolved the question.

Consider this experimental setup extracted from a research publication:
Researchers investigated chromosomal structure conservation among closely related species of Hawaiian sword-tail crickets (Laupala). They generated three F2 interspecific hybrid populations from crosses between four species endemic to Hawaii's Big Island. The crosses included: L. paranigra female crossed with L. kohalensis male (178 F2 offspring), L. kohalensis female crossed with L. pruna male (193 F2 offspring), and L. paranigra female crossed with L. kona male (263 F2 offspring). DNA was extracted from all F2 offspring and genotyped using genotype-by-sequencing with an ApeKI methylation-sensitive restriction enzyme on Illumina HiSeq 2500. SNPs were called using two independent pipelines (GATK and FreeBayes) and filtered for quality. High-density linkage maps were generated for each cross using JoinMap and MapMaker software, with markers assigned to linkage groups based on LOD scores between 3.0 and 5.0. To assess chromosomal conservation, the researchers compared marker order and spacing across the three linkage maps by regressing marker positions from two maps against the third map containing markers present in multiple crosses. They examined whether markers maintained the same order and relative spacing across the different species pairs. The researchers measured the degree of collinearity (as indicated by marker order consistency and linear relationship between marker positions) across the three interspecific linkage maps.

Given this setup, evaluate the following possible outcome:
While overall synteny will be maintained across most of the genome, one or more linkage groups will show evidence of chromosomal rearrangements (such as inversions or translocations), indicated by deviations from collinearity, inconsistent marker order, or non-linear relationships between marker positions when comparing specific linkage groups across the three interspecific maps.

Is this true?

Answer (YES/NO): YES